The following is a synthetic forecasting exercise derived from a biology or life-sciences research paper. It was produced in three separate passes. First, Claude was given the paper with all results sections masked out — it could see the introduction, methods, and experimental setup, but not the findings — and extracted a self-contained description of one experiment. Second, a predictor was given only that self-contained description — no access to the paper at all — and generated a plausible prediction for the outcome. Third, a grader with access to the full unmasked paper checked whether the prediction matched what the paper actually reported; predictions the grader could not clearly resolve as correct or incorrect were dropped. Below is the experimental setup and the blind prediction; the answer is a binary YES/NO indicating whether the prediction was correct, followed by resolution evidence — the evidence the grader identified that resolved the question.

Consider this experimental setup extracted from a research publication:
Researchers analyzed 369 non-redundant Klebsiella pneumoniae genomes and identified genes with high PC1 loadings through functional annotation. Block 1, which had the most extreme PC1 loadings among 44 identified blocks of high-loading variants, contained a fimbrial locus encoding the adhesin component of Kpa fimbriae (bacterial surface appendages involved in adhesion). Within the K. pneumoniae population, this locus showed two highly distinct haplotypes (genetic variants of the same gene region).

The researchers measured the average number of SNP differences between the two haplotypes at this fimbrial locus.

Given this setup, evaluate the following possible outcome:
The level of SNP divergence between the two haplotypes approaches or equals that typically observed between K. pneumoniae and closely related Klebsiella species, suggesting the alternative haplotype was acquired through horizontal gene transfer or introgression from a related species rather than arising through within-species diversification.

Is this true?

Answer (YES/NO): NO